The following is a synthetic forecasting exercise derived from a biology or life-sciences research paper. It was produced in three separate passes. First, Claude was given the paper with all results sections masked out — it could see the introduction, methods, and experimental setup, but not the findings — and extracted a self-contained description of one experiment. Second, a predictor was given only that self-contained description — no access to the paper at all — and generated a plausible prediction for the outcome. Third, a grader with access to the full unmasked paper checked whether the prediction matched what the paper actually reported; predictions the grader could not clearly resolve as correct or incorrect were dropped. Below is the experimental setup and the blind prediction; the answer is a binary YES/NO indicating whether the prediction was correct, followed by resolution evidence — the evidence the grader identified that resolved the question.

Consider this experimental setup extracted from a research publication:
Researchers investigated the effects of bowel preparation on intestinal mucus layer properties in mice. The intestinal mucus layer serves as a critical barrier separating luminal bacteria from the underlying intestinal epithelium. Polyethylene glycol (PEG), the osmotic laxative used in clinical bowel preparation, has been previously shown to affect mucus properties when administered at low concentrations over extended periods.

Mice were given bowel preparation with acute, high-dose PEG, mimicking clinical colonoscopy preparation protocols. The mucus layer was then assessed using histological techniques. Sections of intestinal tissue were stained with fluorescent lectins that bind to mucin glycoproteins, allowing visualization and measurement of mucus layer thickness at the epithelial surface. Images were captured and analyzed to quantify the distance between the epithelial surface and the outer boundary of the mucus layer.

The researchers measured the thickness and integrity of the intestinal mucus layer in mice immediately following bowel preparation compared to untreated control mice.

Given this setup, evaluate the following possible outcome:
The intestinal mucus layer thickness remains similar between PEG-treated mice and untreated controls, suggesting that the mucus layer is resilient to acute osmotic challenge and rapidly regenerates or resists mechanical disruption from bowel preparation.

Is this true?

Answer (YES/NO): NO